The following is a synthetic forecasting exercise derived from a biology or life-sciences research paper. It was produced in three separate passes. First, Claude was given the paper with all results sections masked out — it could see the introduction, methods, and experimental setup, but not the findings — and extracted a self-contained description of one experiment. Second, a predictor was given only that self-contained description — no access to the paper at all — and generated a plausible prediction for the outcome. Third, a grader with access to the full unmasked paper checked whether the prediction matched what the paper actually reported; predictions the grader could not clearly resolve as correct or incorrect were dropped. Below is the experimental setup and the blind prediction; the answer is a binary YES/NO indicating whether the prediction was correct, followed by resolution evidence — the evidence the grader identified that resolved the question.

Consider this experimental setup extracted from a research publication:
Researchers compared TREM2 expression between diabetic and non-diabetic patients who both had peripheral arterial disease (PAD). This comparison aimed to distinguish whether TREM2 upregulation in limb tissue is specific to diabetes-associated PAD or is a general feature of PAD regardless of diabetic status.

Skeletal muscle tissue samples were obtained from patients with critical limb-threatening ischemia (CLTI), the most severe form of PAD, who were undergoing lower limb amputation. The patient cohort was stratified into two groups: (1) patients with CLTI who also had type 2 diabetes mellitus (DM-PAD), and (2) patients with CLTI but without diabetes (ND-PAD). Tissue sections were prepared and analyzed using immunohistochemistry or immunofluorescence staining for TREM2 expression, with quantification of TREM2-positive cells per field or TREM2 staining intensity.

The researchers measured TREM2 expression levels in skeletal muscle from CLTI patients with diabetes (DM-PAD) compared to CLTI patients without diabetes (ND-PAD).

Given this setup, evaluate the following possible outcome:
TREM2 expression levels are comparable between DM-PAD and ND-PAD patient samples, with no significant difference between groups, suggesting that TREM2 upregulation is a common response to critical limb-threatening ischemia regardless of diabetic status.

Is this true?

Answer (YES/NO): NO